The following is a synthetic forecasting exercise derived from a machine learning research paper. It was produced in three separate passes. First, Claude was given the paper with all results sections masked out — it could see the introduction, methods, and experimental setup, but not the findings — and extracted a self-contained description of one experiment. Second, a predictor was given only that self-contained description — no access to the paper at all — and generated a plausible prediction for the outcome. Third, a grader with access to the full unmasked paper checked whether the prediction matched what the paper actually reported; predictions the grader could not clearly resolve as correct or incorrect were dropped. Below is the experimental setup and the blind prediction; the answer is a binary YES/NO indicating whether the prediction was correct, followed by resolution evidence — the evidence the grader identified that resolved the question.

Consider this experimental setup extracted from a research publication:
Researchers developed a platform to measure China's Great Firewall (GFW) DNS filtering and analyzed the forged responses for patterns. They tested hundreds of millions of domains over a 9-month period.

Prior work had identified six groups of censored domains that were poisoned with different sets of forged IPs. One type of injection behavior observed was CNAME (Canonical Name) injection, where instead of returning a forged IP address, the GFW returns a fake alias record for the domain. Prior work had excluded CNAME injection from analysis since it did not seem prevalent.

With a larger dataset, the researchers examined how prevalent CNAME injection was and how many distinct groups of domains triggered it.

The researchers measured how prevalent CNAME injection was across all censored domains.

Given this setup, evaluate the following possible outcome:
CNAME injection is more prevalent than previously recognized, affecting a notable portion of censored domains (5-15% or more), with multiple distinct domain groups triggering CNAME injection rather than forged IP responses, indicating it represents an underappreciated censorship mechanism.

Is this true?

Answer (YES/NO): NO